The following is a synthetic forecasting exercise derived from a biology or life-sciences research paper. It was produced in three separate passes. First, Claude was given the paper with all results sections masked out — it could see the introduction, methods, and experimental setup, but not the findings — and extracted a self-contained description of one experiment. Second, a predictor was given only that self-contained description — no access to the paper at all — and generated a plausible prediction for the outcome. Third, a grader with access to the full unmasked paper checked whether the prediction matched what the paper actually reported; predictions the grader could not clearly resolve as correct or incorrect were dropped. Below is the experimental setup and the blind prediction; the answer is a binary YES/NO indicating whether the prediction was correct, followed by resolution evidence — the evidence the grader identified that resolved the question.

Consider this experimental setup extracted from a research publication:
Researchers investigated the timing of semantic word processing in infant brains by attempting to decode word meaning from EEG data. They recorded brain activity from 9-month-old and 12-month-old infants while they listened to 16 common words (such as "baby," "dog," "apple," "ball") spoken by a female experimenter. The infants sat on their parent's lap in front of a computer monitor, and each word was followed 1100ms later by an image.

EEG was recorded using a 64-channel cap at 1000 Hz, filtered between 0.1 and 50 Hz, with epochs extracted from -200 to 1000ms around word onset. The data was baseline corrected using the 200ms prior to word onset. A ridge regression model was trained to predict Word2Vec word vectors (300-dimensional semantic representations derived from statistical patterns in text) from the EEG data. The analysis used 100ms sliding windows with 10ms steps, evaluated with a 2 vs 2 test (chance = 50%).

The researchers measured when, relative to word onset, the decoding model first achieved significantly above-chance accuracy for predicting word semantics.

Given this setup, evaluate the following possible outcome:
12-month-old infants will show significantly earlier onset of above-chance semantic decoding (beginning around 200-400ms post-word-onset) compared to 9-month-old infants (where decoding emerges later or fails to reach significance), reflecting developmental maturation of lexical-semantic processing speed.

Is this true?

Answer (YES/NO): NO